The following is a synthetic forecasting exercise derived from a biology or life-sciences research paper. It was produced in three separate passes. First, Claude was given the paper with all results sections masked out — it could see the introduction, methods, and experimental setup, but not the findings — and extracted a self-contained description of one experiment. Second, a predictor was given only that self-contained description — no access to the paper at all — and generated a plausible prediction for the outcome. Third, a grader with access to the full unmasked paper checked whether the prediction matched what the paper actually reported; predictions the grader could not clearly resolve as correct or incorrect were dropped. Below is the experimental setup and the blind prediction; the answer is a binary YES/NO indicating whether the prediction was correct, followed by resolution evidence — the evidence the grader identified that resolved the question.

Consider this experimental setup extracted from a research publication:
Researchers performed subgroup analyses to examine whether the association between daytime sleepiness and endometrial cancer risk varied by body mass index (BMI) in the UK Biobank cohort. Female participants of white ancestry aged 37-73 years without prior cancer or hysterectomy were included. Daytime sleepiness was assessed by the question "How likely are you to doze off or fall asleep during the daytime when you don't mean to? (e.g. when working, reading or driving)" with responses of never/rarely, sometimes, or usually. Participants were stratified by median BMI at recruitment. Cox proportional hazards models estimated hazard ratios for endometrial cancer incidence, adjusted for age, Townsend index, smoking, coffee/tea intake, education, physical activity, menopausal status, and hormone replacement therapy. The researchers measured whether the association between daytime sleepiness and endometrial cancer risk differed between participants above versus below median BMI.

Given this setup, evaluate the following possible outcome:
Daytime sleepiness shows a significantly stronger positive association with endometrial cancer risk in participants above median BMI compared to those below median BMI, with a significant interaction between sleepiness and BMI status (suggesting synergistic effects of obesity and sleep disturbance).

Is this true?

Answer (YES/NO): NO